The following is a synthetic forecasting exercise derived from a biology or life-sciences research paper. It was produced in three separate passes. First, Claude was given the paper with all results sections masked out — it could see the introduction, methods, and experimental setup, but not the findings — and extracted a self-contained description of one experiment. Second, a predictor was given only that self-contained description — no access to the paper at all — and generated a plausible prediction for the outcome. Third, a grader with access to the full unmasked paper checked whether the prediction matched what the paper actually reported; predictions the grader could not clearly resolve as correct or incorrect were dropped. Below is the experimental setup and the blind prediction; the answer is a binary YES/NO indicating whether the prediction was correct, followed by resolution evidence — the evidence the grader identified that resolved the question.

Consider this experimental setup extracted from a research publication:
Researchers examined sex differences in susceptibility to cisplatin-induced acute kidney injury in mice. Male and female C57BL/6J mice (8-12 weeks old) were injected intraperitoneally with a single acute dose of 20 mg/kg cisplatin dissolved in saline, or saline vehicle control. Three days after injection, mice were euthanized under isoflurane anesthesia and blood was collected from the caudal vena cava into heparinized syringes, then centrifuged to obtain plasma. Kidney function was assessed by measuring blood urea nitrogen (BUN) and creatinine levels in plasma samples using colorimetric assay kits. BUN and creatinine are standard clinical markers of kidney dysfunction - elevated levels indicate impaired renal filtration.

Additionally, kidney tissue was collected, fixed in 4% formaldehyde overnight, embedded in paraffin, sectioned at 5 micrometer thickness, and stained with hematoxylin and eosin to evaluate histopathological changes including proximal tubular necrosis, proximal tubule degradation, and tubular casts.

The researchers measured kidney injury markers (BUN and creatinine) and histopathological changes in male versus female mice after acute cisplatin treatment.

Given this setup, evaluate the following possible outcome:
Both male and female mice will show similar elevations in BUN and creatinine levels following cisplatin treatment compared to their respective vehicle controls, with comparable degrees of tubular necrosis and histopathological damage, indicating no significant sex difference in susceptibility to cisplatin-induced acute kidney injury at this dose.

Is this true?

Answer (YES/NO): NO